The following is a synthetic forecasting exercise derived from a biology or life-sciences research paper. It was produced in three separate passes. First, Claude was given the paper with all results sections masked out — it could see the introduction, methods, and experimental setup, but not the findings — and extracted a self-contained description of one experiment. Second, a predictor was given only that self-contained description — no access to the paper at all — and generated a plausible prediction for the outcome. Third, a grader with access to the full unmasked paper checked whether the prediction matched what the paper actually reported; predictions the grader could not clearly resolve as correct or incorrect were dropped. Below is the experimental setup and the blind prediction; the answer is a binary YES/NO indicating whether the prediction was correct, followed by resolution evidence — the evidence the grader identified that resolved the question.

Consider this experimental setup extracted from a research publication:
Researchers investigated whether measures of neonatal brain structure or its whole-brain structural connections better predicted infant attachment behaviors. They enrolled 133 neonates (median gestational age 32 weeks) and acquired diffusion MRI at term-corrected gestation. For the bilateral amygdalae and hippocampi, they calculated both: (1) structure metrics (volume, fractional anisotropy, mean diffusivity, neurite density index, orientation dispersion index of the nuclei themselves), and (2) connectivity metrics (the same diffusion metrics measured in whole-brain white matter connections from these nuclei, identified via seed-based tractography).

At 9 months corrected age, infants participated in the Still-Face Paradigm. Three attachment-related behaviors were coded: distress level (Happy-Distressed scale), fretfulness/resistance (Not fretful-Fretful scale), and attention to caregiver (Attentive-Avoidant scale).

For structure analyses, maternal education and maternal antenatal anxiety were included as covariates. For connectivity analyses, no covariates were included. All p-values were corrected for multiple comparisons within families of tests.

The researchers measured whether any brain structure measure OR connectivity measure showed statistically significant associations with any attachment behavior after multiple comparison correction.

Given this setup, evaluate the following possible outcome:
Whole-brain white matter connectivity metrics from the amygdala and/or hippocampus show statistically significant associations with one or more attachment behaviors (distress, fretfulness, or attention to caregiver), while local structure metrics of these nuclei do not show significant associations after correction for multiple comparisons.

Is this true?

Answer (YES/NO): NO